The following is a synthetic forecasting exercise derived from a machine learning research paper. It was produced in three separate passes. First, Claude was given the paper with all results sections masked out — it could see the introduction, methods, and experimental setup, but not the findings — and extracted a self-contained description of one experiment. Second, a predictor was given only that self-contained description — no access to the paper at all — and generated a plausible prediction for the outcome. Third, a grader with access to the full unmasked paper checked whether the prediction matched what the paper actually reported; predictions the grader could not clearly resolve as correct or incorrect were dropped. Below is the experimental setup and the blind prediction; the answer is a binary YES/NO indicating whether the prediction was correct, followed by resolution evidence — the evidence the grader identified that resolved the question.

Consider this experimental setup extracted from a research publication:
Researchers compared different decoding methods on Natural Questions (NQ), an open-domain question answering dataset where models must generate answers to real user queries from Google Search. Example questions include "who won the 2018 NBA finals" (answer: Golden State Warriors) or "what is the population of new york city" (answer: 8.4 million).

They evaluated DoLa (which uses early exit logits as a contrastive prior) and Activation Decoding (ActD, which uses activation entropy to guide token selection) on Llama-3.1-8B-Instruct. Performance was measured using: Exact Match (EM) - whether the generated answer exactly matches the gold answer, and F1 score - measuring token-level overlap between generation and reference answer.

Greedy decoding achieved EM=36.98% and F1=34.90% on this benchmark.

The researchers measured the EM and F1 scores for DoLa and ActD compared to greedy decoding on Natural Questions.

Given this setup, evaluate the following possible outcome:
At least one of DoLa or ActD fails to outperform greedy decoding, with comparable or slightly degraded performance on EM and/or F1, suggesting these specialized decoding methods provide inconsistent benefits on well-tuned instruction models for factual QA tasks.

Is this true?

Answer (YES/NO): YES